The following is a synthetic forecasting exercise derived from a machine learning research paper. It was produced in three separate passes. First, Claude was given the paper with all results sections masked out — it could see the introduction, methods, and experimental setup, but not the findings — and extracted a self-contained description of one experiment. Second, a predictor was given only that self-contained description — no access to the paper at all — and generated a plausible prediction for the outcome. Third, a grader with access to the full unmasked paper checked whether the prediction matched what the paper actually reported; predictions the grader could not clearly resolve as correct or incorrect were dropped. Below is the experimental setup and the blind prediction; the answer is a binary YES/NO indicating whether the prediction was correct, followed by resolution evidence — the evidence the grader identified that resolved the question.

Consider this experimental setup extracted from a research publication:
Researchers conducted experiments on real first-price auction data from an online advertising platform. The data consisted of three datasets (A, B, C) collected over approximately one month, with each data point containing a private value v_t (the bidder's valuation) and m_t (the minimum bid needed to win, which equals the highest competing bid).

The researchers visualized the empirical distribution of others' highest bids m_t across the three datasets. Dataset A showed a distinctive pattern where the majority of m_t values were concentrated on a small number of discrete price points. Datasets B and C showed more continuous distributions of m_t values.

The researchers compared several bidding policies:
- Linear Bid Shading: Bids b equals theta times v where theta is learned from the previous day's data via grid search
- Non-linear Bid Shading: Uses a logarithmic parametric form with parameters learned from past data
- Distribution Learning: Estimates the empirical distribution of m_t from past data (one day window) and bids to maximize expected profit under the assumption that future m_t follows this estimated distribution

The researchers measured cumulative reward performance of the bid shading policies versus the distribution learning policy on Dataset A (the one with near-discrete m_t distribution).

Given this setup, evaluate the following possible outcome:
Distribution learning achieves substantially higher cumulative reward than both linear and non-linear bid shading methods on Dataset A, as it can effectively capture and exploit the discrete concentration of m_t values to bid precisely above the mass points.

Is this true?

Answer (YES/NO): YES